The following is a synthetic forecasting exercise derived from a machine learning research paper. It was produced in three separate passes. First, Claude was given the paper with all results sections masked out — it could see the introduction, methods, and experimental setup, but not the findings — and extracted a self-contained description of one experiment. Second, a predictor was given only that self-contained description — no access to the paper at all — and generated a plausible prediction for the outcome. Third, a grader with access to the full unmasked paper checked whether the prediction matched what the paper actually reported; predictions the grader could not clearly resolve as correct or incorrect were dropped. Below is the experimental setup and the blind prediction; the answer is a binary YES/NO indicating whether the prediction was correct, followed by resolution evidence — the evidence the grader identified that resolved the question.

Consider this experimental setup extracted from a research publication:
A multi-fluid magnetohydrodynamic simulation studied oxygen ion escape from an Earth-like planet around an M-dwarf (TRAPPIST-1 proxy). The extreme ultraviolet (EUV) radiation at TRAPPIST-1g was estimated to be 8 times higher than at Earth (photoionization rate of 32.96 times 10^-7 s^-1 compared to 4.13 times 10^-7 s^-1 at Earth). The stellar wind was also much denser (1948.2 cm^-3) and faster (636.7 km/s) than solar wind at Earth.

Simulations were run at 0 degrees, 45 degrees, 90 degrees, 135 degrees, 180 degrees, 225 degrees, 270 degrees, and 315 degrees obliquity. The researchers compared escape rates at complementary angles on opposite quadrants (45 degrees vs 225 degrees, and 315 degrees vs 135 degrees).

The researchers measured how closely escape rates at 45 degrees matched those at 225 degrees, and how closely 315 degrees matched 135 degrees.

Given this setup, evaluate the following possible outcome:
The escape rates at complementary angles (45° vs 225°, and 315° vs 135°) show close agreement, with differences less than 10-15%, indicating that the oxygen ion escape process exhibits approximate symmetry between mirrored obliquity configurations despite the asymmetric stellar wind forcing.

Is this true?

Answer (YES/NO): YES